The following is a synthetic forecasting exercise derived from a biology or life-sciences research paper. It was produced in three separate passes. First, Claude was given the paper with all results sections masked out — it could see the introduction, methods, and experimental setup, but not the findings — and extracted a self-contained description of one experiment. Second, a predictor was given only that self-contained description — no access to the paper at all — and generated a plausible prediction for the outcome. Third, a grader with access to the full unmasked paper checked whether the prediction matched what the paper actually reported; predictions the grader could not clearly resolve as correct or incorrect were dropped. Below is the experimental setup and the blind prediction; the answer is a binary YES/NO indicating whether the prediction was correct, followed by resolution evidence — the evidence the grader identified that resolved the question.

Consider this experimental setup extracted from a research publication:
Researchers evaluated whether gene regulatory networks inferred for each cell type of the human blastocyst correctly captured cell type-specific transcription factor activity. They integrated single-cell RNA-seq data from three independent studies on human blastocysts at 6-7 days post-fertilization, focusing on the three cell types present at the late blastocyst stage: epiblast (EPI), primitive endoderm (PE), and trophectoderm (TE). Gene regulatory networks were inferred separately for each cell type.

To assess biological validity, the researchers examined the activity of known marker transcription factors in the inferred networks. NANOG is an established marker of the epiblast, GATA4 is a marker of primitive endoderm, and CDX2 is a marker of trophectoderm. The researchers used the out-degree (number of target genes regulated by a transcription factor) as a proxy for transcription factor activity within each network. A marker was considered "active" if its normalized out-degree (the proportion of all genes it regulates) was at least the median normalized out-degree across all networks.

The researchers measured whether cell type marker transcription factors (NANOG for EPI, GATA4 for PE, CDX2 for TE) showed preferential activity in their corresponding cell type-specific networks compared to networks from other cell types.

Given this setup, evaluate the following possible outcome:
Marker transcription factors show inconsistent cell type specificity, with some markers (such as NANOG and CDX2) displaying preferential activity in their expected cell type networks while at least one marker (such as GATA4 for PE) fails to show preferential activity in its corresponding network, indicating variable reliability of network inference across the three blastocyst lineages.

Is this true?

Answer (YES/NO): NO